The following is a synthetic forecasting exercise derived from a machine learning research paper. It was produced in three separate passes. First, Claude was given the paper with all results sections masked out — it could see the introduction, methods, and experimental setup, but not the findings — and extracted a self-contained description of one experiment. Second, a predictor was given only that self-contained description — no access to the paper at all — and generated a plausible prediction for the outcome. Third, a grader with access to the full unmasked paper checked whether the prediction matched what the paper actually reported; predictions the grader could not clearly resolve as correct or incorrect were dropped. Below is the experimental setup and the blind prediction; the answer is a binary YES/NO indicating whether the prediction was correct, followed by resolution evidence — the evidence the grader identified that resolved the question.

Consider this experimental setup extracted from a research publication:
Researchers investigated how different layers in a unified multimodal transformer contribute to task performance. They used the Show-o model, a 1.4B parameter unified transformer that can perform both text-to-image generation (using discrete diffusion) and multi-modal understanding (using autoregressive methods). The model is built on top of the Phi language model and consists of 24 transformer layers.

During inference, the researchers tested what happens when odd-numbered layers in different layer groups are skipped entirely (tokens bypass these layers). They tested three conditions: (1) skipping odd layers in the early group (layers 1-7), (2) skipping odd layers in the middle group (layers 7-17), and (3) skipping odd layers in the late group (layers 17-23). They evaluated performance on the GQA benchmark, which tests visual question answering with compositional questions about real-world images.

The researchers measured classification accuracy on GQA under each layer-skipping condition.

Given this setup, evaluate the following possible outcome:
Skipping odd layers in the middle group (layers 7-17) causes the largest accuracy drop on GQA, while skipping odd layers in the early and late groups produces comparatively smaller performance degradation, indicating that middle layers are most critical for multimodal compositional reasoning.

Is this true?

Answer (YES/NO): NO